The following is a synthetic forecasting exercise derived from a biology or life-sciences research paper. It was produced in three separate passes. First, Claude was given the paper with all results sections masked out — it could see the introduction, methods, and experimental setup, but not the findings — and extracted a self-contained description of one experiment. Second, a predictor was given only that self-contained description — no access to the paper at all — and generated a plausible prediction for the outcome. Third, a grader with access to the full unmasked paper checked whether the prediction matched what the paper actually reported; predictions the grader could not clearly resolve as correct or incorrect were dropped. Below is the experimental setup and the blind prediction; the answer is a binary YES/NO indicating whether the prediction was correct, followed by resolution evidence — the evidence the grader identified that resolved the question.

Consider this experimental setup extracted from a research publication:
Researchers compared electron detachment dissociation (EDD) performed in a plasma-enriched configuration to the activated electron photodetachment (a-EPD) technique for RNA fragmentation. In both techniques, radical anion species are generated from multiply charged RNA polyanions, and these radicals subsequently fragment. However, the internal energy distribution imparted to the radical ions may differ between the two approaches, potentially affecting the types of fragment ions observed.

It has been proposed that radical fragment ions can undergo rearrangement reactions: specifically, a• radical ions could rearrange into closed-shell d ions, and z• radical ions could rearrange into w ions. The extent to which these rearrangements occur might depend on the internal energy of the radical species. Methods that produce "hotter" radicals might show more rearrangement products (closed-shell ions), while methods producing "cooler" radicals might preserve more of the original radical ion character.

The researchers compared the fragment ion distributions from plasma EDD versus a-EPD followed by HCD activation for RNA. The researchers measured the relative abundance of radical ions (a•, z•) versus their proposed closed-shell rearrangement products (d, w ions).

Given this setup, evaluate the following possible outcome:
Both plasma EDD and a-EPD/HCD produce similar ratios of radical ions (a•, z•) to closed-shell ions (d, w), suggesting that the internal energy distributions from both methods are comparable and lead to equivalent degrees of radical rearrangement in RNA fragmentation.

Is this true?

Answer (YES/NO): NO